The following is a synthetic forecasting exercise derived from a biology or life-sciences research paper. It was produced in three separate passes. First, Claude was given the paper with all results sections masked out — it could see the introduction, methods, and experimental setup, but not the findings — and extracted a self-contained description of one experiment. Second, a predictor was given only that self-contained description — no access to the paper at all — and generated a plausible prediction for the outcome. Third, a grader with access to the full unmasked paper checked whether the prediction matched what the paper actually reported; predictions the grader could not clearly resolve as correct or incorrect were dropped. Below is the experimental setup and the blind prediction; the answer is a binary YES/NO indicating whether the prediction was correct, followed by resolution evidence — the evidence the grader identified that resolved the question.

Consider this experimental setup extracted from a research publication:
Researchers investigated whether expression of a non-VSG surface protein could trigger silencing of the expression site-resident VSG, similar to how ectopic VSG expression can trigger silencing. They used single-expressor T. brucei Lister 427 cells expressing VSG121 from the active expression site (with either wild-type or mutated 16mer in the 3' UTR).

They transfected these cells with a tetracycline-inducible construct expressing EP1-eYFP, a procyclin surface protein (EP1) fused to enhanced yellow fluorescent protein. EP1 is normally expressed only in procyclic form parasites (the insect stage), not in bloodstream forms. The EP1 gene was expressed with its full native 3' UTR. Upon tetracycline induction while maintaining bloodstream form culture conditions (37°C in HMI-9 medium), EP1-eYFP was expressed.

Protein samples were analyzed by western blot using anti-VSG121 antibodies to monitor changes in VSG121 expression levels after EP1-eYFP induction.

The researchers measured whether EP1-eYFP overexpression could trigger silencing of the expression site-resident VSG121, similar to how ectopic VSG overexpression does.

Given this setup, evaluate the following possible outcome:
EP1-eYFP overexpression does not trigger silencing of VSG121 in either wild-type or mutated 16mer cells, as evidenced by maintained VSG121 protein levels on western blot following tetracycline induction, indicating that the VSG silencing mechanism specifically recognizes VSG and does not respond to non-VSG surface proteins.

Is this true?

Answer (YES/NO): YES